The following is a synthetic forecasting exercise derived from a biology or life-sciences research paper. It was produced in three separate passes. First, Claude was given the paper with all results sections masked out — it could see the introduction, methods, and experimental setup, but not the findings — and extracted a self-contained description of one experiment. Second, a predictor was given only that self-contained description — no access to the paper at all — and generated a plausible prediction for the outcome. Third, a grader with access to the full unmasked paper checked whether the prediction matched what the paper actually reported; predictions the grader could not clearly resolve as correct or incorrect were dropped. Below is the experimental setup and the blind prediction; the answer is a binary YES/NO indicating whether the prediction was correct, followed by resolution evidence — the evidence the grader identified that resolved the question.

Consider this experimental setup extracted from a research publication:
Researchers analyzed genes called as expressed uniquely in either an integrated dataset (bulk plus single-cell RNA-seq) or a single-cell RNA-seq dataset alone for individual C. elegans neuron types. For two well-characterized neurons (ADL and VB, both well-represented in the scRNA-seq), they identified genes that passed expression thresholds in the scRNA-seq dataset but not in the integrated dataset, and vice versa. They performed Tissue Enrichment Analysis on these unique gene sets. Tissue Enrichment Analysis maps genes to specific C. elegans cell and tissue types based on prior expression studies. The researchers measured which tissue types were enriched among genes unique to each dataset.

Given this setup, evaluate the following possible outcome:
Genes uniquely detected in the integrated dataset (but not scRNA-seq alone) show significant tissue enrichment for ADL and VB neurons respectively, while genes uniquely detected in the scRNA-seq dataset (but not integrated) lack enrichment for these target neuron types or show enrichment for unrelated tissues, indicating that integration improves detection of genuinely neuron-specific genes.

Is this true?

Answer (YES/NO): NO